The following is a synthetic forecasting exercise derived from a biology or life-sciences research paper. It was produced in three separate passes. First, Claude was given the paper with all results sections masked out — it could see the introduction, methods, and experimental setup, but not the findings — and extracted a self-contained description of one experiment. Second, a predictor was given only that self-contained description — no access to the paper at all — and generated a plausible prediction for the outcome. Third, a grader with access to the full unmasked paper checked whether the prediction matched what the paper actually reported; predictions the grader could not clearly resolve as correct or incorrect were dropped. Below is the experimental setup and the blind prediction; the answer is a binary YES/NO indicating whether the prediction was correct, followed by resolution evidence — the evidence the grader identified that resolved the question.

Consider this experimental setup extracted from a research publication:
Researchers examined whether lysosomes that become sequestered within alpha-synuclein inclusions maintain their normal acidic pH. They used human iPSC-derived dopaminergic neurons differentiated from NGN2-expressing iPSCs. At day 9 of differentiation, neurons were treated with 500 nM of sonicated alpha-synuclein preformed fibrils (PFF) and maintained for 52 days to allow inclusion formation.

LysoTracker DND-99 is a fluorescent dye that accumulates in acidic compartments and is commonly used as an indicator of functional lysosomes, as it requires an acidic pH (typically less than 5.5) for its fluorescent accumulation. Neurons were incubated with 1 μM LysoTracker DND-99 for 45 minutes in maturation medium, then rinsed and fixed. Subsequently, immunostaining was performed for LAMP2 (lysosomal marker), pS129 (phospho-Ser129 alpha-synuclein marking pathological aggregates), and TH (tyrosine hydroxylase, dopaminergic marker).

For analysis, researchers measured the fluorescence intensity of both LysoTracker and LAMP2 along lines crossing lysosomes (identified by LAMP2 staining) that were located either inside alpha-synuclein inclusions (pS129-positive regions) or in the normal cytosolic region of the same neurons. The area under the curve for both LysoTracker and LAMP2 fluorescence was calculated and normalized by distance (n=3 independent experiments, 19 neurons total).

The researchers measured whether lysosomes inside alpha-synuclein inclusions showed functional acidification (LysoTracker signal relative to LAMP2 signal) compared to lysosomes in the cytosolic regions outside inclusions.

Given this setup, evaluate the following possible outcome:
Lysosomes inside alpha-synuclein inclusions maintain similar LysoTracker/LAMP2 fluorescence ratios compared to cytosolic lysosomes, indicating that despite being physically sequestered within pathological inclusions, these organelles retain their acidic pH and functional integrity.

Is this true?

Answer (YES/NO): NO